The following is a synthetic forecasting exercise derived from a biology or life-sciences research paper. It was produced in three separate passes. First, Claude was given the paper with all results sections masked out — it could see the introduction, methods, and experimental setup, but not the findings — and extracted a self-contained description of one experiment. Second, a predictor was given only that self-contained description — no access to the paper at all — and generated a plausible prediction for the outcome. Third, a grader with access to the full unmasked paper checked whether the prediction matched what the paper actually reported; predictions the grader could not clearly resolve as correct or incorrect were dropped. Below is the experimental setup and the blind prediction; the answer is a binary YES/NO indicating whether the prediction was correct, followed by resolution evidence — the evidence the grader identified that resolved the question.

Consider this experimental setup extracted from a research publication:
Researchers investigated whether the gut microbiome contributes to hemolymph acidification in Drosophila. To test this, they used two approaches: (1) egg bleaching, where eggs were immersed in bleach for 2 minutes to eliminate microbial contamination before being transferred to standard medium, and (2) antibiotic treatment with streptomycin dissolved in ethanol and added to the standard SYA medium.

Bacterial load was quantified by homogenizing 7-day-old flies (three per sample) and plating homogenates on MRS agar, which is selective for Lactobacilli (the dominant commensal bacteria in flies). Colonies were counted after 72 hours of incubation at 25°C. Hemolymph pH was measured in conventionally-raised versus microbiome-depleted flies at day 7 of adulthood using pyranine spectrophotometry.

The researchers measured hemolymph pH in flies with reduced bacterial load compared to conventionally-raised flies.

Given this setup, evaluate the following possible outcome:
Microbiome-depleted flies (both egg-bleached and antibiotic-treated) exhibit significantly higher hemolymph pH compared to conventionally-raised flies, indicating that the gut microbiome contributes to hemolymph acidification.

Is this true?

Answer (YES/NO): NO